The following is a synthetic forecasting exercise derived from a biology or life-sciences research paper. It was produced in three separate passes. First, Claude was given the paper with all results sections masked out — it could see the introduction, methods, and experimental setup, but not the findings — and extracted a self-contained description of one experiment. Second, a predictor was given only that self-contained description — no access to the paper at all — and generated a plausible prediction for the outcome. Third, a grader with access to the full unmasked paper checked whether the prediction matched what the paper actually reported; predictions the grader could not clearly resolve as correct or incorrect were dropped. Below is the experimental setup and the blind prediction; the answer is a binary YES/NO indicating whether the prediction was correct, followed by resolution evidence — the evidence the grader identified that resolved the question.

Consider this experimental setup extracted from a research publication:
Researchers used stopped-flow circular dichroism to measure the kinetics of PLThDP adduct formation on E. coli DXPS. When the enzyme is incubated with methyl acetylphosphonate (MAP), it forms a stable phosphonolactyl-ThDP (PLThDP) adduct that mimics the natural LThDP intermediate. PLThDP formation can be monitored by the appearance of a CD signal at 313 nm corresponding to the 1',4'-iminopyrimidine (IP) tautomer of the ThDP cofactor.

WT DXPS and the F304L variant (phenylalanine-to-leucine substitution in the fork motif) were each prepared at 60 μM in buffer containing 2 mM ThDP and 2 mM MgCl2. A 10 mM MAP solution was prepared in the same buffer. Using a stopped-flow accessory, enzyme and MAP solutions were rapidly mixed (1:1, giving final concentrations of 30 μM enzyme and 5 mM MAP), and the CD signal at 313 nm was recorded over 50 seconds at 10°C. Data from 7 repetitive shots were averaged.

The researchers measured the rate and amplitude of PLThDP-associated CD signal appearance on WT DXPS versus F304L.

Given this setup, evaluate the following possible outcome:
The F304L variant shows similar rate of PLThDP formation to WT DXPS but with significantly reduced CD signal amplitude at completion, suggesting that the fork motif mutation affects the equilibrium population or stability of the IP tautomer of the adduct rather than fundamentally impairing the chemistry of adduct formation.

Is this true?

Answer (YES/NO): NO